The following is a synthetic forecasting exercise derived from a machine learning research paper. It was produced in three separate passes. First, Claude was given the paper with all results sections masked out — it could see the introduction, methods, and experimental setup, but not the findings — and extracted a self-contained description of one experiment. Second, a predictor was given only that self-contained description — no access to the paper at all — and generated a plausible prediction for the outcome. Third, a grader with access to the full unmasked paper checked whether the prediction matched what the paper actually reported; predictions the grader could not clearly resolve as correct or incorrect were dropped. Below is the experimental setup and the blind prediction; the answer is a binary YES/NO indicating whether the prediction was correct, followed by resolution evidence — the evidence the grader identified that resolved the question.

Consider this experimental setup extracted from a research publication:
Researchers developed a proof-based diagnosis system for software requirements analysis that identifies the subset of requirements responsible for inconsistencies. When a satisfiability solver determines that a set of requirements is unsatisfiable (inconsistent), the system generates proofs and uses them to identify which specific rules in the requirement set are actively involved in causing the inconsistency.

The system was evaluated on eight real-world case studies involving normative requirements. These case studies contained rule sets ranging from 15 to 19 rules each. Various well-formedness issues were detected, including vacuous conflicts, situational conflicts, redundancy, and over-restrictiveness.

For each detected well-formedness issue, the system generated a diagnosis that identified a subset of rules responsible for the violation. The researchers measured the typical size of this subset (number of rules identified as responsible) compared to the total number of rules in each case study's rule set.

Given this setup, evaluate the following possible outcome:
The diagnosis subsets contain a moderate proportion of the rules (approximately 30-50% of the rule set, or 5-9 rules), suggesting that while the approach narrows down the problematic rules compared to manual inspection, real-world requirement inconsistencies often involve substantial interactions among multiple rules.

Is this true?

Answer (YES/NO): NO